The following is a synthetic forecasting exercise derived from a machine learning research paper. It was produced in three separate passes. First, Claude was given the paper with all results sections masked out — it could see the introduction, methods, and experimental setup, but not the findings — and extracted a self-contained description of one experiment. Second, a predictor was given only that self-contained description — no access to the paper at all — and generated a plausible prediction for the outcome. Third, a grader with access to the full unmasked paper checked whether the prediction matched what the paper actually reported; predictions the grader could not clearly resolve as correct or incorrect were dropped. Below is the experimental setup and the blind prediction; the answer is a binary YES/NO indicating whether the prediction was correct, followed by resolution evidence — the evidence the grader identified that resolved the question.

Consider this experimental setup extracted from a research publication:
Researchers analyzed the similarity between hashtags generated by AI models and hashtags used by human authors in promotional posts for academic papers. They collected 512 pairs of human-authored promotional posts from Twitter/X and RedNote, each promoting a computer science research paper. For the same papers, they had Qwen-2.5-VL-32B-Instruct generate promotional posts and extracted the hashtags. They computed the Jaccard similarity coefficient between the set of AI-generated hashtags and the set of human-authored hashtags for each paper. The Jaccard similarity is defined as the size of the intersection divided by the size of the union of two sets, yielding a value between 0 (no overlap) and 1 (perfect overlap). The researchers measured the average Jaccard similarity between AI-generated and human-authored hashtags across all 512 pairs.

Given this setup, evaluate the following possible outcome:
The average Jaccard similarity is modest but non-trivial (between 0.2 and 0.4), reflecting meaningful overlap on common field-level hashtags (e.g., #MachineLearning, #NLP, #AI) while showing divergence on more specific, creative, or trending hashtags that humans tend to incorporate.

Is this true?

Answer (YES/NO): NO